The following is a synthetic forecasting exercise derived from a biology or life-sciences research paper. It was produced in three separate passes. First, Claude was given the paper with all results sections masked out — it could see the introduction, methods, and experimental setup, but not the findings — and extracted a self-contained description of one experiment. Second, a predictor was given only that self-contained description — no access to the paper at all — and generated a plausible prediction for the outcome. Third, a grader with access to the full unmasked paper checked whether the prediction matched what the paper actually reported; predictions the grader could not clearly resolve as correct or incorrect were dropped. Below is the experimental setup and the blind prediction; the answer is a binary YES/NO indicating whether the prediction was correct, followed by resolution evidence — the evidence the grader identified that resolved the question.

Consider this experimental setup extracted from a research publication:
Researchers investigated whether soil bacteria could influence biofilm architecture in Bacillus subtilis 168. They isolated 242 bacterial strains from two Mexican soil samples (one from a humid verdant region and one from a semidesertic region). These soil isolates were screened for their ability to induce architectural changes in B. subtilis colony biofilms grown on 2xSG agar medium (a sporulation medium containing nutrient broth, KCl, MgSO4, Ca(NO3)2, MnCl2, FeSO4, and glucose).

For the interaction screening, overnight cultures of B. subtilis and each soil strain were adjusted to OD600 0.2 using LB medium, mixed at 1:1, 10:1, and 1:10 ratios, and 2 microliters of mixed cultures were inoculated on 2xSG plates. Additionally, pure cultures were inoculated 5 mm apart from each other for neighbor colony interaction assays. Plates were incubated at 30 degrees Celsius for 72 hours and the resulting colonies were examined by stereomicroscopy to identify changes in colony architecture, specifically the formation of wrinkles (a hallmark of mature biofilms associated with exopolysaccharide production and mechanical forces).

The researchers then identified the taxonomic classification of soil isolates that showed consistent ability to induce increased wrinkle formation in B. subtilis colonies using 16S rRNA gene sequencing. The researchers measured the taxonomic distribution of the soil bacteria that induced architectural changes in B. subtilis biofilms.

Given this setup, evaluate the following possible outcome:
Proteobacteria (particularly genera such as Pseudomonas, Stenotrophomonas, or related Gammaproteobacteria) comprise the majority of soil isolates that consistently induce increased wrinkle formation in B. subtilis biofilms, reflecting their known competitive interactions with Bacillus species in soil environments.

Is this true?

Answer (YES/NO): NO